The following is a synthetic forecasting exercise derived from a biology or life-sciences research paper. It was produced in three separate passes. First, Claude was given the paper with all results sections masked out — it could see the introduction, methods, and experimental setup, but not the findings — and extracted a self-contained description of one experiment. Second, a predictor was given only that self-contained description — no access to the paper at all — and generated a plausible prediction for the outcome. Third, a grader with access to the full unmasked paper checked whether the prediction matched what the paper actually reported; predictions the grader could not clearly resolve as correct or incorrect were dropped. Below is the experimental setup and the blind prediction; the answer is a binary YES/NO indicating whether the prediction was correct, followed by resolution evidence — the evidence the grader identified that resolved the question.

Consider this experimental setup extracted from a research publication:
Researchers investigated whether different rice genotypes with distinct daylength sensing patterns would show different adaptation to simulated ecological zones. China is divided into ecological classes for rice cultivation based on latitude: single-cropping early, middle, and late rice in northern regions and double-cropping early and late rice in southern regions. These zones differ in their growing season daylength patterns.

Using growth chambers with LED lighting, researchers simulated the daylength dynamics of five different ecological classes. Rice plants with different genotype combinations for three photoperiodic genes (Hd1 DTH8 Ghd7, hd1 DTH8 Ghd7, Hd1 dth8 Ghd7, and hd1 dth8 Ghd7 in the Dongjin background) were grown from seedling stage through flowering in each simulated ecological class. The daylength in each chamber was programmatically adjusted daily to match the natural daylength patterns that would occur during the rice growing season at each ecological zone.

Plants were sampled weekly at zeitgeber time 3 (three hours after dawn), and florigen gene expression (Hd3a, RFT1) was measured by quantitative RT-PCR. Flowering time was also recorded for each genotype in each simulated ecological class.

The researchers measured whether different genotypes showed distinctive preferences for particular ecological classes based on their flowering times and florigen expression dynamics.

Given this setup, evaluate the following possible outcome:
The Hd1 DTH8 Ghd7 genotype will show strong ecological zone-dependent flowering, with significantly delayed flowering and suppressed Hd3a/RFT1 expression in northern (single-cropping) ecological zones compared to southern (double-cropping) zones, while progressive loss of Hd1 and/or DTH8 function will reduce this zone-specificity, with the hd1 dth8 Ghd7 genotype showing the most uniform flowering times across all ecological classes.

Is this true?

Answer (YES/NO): NO